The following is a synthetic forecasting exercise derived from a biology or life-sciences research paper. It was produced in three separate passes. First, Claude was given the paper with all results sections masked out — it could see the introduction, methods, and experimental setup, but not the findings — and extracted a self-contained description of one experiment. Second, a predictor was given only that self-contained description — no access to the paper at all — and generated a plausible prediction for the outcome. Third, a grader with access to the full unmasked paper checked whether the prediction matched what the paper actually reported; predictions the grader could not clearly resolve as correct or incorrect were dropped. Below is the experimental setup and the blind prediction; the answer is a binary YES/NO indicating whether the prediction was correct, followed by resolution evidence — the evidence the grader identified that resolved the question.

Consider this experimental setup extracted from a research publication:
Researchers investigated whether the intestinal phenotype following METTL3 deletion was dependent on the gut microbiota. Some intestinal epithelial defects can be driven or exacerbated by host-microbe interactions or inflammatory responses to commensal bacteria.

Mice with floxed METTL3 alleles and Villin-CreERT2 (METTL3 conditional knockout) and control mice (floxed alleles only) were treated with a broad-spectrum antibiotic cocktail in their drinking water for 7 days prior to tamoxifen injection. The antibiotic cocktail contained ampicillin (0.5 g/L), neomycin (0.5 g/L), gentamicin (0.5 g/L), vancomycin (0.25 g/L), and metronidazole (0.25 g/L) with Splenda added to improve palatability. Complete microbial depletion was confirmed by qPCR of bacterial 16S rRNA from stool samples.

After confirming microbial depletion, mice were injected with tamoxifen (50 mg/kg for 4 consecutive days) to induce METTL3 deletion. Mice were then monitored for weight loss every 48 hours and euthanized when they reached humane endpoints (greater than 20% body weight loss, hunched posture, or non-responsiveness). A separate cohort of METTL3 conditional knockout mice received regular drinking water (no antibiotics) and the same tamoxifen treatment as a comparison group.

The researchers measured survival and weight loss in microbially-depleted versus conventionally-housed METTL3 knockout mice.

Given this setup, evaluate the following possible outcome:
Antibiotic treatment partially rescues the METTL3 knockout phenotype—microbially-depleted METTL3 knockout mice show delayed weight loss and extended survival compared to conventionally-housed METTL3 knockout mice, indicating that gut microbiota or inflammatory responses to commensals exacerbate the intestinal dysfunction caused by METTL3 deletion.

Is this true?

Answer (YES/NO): NO